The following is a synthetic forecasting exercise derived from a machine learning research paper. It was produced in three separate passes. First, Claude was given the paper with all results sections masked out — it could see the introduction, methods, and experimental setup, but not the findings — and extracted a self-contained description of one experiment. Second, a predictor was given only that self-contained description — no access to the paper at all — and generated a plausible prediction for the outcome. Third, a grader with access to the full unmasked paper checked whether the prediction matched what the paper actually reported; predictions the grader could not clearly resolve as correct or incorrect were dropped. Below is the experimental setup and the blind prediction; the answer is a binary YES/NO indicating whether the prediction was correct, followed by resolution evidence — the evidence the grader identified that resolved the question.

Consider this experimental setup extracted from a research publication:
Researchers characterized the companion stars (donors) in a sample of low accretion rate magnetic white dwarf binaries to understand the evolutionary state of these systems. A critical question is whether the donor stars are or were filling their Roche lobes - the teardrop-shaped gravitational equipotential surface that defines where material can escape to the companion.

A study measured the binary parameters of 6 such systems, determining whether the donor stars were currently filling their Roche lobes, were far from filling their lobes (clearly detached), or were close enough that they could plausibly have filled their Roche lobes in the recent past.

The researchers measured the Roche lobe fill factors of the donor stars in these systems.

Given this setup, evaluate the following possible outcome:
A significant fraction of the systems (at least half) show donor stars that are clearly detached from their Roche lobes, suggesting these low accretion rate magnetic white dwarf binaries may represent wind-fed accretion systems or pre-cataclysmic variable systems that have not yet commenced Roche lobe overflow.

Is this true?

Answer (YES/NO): NO